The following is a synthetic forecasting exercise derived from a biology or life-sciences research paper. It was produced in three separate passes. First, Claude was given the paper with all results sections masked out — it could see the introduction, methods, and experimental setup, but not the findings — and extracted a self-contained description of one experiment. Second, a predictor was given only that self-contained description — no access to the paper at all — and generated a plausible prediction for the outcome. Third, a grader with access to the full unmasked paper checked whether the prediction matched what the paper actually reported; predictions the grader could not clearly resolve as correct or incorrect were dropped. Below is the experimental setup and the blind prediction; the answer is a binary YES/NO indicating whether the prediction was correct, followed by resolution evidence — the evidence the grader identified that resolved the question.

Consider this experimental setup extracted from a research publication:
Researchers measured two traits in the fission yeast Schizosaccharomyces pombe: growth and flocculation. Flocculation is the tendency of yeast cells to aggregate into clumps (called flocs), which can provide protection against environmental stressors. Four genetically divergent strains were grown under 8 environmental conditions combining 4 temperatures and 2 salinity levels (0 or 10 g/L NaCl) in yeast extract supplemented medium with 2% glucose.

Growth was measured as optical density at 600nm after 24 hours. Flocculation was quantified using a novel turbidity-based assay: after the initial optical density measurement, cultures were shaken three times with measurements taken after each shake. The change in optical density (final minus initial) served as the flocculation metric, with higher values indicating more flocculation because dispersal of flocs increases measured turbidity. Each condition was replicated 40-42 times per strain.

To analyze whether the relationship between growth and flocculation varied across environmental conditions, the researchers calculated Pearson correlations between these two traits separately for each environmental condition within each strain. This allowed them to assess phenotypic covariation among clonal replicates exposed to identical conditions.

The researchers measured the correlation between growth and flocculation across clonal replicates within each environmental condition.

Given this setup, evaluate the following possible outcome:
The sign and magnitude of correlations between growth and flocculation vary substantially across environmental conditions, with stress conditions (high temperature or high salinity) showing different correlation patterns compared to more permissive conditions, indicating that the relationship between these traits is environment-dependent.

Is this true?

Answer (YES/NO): YES